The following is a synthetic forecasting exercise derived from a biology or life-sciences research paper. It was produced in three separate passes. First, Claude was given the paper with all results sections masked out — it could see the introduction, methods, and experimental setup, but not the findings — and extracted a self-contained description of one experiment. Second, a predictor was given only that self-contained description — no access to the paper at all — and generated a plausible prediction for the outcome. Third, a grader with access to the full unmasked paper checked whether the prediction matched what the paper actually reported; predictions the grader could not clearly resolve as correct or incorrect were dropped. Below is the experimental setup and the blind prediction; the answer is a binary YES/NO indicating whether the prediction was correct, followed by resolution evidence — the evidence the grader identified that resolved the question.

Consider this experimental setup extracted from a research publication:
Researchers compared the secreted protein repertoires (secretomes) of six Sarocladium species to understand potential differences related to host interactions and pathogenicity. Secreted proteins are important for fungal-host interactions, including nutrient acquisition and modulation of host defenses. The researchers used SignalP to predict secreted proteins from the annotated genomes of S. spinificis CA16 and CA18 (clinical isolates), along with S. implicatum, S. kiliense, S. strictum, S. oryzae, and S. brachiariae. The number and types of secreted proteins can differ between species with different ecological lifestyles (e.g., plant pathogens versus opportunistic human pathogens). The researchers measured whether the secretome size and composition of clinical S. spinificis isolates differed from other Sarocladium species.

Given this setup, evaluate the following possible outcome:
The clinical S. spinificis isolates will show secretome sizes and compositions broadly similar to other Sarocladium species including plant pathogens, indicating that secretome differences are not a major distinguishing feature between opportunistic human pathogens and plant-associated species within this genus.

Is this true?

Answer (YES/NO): NO